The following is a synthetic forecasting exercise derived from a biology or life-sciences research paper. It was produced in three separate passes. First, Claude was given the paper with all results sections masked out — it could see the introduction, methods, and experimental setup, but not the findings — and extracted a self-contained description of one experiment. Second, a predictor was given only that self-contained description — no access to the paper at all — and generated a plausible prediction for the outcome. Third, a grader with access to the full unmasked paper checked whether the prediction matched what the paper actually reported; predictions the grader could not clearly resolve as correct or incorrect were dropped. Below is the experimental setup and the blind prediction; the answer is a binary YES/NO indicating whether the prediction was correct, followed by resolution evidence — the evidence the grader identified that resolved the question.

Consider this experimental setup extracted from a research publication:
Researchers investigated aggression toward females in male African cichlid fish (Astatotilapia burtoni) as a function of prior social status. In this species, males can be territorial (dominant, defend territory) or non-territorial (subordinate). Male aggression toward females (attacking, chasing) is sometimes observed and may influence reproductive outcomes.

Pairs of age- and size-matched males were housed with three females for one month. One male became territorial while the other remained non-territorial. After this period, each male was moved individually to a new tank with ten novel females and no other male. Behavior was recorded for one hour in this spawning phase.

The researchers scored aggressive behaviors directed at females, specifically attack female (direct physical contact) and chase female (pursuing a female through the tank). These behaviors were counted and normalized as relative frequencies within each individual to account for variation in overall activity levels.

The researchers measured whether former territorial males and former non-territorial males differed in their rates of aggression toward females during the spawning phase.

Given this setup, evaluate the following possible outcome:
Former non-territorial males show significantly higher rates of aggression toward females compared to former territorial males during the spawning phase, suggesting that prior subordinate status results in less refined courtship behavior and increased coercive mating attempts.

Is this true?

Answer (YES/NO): NO